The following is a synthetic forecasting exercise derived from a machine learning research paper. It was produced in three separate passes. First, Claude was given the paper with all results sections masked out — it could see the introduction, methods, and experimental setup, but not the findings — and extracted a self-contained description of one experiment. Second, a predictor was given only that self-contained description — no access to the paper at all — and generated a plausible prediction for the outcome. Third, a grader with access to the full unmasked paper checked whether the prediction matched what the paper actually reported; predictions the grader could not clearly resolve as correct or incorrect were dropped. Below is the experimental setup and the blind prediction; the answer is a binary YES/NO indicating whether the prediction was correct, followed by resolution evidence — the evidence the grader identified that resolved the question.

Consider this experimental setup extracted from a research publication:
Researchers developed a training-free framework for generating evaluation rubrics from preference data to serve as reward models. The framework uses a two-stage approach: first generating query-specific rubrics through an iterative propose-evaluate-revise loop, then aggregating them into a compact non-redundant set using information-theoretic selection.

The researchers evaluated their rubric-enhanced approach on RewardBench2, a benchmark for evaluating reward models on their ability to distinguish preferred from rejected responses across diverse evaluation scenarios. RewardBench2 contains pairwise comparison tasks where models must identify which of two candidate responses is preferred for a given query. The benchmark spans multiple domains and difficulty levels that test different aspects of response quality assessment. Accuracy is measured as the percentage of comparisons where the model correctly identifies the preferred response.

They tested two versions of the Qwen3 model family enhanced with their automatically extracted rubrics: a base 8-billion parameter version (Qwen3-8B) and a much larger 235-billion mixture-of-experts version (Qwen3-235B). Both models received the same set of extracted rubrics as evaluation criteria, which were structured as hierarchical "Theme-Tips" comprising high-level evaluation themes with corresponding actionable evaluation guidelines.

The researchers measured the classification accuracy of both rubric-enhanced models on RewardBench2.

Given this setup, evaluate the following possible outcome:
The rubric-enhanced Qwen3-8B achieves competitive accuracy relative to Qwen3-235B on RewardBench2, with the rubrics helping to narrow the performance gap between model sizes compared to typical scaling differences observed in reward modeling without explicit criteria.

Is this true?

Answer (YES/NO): YES